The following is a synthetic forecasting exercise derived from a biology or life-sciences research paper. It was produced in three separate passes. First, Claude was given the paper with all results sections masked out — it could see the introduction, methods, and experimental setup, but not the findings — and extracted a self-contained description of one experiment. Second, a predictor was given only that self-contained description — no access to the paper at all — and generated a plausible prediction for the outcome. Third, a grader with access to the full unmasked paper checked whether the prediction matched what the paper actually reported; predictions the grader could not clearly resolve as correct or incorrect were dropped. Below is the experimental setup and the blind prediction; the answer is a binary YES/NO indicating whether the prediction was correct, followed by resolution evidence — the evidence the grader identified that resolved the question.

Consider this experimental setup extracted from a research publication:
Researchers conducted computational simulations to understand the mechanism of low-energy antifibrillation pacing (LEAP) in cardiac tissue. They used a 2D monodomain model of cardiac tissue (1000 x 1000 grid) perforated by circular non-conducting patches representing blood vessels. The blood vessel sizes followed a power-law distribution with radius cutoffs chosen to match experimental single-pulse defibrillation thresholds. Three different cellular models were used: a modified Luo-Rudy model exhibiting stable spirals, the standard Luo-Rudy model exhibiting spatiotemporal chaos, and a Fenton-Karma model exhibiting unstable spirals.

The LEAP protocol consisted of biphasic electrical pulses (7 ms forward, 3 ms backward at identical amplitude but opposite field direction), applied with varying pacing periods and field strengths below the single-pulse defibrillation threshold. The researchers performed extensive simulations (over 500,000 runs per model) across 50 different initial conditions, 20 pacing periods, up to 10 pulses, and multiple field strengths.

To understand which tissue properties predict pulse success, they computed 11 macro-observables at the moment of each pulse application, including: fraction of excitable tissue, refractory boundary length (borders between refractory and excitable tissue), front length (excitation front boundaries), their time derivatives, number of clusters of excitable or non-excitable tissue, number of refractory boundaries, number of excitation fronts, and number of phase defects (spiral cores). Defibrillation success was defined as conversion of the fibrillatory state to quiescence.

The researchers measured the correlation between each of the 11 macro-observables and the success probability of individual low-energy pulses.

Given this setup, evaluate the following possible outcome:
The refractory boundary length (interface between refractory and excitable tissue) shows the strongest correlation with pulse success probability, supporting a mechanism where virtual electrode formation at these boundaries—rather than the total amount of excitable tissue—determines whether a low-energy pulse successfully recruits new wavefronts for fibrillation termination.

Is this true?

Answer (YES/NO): NO